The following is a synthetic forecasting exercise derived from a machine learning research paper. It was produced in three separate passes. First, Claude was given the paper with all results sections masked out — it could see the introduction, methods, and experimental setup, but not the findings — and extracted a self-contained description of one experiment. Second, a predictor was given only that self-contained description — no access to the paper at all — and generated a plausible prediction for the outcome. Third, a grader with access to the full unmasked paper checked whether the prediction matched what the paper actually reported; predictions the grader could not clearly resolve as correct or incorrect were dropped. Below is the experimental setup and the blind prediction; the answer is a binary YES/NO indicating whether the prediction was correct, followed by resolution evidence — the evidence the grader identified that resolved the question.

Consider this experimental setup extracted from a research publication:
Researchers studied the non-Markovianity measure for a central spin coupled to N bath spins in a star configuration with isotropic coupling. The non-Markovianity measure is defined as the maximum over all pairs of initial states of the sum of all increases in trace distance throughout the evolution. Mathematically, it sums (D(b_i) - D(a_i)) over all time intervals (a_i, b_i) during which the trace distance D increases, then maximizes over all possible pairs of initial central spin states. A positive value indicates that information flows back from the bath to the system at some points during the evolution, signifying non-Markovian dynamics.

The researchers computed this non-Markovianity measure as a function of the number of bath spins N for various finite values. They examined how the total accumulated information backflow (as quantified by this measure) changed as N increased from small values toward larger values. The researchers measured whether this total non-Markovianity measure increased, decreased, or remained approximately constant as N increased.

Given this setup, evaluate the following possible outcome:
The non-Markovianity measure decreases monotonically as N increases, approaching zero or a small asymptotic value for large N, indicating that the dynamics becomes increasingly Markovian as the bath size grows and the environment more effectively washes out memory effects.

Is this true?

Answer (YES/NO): NO